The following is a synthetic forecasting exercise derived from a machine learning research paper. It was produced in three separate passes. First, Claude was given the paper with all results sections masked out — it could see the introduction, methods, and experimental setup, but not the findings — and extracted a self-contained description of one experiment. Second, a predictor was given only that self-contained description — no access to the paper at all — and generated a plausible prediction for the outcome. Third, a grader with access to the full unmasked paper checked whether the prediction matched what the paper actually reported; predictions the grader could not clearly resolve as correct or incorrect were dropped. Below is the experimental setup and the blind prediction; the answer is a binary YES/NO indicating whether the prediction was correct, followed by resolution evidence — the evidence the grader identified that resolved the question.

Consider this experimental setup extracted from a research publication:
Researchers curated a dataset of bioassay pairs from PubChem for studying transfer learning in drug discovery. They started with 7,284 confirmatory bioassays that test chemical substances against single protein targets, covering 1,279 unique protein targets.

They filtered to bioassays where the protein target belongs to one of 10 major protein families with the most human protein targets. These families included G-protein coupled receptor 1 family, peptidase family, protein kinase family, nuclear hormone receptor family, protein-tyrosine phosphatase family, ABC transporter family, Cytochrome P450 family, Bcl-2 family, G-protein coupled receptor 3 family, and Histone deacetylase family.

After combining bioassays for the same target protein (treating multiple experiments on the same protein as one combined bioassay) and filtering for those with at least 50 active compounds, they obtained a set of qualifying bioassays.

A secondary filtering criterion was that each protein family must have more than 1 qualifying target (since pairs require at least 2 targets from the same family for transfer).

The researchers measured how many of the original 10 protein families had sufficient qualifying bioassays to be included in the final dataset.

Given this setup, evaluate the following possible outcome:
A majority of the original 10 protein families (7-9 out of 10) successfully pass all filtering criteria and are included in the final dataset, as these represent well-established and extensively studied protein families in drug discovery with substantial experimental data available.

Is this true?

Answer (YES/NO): YES